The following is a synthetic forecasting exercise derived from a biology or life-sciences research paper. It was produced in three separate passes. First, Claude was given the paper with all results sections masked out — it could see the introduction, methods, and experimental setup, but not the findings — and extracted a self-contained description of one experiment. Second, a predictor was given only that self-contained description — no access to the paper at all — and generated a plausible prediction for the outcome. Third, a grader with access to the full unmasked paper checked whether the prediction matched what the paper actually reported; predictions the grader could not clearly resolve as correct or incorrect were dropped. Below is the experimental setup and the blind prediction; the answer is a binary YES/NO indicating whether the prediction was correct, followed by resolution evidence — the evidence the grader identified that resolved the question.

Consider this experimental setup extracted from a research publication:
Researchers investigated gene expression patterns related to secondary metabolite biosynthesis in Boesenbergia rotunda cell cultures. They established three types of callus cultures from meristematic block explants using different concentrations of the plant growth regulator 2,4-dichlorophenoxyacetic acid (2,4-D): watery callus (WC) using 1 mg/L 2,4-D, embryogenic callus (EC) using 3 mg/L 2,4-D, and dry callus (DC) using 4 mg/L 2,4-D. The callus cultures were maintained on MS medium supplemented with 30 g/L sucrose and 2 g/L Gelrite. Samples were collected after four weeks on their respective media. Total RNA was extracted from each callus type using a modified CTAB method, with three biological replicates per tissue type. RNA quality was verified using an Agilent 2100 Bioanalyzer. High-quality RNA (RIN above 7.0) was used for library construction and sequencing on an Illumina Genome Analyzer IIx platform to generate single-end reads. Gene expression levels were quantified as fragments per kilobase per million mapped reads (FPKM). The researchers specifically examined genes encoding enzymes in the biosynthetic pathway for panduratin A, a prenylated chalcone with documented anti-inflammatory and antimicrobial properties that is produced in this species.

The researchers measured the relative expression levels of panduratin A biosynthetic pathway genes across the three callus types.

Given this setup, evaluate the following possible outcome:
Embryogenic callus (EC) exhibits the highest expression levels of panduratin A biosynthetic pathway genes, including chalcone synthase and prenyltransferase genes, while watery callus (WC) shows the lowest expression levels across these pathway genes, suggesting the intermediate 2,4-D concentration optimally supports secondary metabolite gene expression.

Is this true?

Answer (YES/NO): NO